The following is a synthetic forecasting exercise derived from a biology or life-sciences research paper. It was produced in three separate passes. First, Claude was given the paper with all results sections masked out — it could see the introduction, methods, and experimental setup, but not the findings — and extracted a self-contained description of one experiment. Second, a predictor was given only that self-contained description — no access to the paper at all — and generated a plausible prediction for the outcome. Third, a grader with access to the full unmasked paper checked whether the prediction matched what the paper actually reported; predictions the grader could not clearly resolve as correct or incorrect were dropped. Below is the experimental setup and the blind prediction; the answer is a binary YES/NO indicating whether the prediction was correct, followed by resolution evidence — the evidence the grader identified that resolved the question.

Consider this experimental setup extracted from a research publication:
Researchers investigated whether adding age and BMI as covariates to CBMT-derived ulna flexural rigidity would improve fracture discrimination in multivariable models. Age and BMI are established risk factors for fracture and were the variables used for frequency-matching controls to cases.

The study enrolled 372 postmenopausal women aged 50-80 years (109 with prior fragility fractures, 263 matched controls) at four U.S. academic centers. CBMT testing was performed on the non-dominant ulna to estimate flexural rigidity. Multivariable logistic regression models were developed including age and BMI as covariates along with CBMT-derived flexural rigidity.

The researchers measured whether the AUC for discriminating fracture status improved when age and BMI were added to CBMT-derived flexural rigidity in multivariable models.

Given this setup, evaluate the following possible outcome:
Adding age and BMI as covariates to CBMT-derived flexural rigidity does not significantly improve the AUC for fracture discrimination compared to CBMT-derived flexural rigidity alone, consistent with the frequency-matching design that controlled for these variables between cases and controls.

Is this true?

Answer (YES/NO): YES